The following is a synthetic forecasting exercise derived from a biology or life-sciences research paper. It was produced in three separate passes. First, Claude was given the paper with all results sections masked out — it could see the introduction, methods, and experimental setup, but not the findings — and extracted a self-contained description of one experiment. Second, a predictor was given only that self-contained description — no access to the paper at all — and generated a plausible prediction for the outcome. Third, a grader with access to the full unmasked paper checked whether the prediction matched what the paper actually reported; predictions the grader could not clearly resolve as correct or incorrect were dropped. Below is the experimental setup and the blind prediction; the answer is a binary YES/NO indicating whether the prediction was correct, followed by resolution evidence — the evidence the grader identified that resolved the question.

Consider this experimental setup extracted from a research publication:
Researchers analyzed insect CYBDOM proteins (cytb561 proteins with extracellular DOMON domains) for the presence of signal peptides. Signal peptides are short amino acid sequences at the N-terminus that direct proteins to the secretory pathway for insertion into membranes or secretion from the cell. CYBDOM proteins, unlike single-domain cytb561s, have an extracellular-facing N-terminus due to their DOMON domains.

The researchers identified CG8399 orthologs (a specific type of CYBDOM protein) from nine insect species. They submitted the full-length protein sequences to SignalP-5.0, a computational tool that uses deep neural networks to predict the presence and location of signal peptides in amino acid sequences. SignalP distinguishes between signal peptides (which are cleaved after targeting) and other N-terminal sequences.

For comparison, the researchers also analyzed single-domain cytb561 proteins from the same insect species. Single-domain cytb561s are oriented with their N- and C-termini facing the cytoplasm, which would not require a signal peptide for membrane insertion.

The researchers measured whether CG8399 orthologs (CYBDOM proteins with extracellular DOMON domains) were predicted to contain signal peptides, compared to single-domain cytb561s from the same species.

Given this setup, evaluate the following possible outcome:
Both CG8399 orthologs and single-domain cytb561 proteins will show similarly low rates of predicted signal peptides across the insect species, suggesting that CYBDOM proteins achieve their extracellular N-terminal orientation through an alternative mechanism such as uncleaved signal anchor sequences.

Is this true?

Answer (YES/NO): NO